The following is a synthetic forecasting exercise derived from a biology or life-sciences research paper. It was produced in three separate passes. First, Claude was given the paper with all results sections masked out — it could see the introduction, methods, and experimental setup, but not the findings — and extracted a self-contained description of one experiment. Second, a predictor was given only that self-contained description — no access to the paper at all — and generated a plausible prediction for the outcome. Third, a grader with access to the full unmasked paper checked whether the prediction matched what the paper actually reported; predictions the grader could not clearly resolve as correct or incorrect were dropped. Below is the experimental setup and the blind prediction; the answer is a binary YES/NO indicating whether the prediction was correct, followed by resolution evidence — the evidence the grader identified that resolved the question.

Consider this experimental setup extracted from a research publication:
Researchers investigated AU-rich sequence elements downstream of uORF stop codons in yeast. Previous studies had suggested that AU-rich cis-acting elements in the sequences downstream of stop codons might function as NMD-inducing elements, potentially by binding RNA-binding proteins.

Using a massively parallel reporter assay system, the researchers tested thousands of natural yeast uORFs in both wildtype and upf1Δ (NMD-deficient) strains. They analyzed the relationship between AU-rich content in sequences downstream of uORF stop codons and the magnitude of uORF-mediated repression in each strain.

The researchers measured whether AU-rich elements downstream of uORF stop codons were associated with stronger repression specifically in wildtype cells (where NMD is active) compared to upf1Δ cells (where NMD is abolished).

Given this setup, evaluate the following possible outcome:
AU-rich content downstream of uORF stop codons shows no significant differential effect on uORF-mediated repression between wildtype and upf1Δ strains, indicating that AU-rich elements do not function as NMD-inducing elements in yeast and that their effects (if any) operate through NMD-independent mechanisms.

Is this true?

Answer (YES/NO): NO